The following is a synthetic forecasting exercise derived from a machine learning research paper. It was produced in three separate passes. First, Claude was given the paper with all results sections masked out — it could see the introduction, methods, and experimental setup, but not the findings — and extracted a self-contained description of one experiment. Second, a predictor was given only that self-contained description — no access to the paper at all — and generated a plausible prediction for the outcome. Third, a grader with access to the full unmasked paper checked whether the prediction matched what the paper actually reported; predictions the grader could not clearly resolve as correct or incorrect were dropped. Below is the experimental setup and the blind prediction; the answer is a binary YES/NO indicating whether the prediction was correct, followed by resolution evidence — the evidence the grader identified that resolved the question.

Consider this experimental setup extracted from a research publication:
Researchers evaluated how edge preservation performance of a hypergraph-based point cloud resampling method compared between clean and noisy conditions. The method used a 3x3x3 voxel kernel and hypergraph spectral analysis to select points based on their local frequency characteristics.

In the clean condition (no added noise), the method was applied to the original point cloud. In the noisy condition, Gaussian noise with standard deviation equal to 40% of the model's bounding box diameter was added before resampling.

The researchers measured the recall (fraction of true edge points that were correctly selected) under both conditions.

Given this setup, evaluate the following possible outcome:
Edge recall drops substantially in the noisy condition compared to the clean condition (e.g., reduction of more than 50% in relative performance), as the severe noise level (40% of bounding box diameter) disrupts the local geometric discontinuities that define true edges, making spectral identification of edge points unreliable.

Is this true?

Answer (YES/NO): YES